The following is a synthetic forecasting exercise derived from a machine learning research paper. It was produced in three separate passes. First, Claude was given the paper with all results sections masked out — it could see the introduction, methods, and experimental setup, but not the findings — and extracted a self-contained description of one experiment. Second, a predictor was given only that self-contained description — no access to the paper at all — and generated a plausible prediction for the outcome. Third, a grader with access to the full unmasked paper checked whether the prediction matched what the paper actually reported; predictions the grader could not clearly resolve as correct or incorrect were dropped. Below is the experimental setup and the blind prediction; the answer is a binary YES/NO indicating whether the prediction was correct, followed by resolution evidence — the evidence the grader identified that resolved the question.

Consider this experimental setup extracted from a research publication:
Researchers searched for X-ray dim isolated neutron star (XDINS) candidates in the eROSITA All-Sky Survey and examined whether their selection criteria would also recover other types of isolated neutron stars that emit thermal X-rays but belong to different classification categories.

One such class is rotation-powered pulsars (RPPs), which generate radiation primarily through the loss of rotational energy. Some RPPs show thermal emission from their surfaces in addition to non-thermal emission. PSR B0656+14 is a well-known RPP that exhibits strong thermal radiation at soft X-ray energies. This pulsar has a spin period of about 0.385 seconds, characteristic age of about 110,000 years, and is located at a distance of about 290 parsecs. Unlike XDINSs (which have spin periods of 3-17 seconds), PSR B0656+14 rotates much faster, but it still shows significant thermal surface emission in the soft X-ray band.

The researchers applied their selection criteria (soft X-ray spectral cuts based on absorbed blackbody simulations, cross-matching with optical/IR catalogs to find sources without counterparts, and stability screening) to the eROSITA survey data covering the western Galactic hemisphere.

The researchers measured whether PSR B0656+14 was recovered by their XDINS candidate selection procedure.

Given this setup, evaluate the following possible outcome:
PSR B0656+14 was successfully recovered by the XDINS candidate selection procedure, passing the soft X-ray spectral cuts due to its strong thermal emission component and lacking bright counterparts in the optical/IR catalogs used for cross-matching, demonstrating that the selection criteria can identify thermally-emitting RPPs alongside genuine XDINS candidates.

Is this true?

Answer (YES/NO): YES